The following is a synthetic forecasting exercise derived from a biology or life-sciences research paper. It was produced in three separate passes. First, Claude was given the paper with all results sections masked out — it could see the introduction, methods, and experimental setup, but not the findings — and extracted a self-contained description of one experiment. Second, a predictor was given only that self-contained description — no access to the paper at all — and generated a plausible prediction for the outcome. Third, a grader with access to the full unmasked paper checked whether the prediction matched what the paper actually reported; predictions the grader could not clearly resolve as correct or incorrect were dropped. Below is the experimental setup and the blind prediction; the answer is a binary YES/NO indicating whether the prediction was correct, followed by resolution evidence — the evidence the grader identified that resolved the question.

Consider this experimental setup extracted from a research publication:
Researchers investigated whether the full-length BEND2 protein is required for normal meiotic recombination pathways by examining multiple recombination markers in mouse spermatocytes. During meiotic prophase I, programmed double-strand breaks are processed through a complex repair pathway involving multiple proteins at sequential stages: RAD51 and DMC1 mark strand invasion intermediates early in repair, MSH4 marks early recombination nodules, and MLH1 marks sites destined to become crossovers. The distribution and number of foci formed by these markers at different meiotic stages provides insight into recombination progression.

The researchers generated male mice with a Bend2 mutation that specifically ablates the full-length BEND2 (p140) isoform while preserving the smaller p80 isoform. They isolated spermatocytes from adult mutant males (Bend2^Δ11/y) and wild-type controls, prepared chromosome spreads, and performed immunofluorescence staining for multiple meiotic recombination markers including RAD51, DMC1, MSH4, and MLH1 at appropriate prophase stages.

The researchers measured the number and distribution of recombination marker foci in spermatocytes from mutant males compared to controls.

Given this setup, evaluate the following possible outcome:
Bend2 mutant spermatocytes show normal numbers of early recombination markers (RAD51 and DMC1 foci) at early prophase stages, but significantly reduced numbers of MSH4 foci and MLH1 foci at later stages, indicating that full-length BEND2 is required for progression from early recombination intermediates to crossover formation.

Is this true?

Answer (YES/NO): NO